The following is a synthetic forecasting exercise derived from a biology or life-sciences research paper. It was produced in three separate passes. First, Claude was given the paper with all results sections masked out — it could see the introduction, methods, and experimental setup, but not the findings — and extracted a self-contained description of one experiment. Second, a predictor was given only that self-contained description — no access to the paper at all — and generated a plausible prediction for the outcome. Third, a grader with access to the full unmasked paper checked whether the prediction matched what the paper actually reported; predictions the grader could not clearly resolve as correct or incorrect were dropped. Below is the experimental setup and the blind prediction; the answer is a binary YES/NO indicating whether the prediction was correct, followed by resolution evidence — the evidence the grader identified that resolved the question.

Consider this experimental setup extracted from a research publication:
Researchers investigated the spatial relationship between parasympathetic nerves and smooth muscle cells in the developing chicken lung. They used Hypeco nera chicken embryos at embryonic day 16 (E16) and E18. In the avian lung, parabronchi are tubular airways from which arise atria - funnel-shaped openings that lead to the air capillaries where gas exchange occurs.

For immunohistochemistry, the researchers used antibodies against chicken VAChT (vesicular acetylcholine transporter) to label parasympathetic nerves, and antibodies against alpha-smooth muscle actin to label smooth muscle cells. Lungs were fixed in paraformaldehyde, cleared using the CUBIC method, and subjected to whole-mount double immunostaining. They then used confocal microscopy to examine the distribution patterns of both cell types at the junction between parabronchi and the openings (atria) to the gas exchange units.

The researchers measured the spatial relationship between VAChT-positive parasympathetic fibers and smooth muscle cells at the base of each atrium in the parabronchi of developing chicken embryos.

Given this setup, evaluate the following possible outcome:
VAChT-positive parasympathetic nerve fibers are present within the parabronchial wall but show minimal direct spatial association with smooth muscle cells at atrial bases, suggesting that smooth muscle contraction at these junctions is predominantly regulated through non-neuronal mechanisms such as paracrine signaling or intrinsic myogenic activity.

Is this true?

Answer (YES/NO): NO